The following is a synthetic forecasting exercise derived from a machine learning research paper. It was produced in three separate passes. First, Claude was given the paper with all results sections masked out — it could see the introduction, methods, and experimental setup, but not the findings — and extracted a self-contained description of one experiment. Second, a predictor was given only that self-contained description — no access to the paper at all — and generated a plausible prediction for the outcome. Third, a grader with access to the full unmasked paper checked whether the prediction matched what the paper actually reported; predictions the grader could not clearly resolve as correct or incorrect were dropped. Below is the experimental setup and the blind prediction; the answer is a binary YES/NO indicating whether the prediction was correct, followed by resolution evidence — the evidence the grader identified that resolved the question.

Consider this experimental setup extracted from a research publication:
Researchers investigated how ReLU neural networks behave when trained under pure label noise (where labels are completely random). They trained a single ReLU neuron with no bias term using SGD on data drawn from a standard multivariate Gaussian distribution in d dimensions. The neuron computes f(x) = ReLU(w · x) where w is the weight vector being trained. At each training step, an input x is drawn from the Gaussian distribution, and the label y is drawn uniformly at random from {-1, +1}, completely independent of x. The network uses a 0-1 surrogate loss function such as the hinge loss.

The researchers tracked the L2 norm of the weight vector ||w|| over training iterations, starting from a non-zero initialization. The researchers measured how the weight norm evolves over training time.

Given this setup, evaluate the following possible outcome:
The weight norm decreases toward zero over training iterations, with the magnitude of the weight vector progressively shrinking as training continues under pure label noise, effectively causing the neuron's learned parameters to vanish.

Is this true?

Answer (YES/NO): YES